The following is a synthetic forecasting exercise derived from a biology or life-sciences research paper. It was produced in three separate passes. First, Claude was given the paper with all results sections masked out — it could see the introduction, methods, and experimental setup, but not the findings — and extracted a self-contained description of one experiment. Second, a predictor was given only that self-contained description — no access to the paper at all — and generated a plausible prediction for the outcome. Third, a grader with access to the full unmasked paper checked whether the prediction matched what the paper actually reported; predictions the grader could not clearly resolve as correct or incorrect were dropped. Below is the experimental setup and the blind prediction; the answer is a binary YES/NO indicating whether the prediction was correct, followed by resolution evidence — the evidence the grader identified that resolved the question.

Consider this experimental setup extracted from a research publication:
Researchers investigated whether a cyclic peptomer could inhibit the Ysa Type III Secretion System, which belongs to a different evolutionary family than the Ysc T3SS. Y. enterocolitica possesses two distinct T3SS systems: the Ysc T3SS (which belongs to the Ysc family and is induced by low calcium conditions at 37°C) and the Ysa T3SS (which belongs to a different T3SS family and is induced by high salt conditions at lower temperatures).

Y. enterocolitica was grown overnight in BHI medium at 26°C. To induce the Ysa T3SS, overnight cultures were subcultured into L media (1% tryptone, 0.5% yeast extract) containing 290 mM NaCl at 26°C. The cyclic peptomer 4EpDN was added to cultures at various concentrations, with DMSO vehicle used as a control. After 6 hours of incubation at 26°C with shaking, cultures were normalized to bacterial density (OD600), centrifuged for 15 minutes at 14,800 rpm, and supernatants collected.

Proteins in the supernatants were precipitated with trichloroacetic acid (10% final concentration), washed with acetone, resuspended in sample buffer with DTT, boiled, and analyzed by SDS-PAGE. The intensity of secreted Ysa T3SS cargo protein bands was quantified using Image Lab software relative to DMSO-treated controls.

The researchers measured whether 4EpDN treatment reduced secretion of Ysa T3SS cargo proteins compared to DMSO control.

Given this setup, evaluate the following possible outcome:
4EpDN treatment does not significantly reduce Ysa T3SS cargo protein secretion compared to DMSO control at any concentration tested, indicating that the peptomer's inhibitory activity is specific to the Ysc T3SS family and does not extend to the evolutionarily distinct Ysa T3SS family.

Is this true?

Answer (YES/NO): NO